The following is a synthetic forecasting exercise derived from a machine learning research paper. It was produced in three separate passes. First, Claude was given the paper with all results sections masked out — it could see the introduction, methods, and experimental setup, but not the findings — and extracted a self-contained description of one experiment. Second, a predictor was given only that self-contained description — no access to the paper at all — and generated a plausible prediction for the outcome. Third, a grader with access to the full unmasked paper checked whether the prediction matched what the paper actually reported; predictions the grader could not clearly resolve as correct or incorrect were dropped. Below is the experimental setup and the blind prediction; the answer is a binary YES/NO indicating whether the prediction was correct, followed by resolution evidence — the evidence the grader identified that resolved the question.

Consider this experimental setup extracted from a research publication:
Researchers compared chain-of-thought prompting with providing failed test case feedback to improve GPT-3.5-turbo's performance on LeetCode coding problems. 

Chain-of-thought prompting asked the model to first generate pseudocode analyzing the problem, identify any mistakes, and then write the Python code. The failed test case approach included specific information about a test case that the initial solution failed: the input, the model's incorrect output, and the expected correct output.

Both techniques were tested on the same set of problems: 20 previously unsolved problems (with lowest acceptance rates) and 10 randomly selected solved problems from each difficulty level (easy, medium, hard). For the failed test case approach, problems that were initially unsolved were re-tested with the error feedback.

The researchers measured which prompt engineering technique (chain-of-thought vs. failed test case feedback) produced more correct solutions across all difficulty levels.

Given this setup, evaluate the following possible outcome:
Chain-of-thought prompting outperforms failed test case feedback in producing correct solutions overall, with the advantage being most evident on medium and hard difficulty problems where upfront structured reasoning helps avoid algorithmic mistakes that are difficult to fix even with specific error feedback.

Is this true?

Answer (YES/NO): NO